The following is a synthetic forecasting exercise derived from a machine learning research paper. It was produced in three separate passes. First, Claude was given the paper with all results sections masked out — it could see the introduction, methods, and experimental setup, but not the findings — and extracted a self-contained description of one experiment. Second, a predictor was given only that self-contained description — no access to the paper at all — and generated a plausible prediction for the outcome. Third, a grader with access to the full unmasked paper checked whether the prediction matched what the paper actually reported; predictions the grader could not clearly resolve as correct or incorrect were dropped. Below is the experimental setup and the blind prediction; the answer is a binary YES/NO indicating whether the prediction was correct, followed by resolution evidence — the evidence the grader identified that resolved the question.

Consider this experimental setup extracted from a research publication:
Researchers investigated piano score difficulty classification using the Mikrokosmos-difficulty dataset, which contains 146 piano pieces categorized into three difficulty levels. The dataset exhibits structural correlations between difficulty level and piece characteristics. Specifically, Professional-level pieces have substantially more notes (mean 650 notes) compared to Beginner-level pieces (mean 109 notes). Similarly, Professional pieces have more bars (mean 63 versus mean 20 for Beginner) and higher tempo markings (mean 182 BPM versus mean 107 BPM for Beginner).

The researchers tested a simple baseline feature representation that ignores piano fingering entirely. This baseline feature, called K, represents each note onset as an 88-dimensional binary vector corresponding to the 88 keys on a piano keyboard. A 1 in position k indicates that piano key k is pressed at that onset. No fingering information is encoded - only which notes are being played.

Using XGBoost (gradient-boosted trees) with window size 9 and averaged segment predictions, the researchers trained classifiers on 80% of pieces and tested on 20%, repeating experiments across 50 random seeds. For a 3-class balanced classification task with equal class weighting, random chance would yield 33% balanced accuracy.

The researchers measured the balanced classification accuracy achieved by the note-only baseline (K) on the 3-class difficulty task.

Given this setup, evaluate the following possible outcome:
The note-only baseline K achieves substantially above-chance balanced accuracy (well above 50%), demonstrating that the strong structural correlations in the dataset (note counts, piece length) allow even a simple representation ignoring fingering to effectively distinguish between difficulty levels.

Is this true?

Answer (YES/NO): YES